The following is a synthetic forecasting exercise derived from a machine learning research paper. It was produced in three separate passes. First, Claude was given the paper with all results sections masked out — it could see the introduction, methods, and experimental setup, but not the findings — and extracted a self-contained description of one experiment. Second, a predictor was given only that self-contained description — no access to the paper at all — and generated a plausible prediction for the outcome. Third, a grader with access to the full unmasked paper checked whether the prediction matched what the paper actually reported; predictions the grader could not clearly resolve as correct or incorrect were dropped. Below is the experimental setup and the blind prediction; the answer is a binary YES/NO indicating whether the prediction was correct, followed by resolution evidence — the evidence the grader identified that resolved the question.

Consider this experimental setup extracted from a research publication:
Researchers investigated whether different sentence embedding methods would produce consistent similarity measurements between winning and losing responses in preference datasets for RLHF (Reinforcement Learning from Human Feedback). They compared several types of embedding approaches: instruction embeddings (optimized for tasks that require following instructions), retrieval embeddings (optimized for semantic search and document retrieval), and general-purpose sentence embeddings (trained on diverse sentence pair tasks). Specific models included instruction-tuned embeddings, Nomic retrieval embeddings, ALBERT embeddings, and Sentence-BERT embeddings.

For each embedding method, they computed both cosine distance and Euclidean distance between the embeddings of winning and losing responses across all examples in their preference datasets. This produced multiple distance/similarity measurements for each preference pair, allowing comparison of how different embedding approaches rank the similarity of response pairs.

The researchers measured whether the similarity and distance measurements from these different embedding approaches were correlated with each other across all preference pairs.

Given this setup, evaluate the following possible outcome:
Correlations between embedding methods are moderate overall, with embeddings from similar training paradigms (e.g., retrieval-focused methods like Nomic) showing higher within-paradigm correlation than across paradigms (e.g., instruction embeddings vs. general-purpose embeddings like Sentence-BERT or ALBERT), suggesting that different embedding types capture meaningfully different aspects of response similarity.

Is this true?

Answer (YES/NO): NO